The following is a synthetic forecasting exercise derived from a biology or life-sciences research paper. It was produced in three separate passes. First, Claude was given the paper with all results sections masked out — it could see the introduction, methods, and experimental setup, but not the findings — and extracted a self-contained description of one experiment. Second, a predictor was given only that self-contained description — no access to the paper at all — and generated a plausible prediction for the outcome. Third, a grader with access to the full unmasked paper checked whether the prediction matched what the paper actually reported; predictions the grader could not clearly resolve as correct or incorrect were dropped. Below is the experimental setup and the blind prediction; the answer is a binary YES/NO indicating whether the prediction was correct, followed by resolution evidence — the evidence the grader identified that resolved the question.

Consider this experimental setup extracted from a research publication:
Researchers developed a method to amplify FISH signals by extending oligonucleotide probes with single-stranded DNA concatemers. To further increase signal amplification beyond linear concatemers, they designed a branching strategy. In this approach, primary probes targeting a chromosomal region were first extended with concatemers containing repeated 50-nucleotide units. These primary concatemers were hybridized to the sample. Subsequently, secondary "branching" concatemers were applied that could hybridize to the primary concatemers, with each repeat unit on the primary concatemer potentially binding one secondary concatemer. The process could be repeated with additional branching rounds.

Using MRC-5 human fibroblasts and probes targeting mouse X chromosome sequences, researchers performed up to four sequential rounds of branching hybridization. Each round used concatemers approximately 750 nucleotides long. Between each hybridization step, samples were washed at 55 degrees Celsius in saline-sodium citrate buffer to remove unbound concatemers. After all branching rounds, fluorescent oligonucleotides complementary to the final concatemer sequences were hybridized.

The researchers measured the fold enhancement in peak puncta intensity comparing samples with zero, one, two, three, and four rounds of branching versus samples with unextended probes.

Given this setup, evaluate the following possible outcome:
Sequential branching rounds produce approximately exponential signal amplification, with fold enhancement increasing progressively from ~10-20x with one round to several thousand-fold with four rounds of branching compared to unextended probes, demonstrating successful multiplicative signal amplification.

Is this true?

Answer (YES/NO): NO